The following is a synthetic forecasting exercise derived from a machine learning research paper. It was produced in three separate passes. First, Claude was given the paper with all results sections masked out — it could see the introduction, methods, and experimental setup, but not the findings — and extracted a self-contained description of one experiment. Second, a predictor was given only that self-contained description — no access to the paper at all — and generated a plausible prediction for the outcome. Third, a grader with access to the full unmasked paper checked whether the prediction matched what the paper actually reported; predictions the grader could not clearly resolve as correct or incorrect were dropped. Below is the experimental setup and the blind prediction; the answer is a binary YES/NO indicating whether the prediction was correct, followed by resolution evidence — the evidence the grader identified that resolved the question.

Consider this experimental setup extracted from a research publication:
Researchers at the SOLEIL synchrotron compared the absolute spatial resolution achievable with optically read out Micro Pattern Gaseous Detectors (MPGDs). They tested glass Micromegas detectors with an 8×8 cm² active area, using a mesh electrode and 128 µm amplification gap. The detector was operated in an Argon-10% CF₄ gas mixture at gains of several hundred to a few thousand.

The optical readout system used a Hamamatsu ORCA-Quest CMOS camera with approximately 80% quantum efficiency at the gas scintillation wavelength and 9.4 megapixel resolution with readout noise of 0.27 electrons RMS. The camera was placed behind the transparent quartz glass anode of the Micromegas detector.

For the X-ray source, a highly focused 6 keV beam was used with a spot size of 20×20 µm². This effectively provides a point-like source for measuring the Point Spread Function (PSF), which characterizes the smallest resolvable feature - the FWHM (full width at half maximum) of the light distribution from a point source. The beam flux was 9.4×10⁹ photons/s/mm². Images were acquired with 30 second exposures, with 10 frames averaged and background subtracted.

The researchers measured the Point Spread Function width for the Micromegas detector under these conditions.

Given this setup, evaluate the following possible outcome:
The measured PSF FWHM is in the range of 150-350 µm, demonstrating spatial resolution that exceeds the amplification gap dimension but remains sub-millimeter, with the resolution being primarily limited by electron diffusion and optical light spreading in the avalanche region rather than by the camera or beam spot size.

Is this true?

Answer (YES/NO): YES